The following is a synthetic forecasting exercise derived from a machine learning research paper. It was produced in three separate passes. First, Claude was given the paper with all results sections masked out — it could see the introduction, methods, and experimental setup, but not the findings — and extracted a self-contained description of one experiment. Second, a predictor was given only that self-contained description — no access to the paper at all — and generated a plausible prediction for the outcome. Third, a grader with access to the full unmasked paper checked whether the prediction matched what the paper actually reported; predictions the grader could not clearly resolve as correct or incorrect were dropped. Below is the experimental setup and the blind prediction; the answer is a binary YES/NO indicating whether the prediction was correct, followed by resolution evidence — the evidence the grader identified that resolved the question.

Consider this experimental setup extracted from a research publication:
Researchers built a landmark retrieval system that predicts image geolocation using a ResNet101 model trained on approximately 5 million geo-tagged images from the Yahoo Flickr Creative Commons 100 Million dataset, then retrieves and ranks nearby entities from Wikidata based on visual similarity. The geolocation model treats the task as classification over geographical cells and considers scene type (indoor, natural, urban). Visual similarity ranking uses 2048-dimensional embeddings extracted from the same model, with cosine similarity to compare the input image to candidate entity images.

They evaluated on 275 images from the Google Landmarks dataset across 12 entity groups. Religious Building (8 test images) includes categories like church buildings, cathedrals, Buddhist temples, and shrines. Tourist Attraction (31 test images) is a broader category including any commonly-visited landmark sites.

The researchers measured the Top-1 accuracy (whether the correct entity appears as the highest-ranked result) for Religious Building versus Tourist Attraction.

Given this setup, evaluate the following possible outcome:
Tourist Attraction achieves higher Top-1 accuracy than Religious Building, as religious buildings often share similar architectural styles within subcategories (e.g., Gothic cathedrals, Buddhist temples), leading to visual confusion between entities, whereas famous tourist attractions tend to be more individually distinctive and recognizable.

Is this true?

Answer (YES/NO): YES